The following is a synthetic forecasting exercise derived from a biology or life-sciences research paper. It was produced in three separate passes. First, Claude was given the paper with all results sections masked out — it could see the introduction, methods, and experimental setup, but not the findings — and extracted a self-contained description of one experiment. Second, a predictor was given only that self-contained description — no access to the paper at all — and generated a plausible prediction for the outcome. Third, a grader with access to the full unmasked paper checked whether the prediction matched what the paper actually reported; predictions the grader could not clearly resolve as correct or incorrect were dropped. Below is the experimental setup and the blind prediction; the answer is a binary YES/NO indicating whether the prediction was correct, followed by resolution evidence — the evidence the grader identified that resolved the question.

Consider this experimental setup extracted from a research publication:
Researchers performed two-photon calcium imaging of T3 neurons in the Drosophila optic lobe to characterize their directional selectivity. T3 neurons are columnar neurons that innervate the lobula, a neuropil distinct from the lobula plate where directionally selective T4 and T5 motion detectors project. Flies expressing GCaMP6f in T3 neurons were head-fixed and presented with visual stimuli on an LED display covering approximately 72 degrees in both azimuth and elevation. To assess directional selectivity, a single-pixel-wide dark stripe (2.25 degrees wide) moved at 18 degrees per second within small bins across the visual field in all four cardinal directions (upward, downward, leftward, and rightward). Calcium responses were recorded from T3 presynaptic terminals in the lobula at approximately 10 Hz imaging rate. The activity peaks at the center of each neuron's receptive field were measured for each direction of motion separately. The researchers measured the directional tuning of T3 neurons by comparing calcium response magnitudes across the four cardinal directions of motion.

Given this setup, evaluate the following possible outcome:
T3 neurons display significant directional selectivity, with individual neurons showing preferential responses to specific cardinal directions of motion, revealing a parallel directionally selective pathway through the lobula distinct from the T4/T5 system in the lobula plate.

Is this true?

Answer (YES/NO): NO